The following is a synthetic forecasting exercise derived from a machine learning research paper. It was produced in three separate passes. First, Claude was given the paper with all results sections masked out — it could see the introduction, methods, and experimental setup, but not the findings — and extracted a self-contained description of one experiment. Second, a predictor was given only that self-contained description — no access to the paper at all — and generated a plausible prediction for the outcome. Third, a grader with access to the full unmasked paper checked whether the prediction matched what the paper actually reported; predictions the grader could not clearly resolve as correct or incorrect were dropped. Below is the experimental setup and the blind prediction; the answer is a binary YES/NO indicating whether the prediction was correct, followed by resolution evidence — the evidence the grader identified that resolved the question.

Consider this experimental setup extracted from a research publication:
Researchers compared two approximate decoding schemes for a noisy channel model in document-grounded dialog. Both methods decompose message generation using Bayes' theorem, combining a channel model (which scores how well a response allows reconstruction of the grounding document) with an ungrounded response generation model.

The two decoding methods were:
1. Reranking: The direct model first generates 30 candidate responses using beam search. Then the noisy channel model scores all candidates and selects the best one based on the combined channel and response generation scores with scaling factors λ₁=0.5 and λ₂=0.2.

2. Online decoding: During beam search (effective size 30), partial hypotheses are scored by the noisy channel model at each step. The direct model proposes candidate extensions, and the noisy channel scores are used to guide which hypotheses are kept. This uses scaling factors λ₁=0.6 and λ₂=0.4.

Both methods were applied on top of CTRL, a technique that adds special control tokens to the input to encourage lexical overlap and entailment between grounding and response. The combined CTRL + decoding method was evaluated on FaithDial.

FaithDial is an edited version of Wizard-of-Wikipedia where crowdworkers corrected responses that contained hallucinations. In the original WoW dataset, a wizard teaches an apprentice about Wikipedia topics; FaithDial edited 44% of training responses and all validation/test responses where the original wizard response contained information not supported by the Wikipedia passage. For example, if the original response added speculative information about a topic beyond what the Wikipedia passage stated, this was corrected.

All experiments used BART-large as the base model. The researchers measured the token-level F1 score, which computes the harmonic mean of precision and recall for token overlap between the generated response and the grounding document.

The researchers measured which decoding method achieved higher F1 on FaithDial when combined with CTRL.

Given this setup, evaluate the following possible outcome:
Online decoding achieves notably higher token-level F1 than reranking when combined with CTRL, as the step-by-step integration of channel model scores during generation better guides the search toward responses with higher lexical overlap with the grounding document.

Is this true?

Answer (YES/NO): NO